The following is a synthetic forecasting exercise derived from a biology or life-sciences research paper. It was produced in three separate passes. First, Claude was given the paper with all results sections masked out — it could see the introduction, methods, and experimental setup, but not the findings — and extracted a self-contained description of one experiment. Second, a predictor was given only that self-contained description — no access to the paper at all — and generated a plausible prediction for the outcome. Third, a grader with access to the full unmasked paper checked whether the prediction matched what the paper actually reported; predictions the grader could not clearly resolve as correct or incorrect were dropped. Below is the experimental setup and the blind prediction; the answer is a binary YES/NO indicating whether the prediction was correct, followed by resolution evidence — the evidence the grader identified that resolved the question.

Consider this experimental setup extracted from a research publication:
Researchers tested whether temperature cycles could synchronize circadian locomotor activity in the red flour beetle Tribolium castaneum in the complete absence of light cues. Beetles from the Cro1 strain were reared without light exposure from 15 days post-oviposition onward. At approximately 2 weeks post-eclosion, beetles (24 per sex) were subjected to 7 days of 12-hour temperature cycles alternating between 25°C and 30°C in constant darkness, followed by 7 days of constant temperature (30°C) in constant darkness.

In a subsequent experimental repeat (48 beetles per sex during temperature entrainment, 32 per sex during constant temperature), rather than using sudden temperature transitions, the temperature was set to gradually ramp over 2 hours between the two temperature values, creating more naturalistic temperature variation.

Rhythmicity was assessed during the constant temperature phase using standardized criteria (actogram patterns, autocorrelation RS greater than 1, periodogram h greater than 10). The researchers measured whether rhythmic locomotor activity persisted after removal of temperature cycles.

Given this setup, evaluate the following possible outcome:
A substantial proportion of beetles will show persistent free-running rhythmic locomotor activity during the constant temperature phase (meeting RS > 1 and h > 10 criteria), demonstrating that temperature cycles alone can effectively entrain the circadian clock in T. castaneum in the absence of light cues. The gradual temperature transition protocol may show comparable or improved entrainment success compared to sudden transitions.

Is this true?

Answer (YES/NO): YES